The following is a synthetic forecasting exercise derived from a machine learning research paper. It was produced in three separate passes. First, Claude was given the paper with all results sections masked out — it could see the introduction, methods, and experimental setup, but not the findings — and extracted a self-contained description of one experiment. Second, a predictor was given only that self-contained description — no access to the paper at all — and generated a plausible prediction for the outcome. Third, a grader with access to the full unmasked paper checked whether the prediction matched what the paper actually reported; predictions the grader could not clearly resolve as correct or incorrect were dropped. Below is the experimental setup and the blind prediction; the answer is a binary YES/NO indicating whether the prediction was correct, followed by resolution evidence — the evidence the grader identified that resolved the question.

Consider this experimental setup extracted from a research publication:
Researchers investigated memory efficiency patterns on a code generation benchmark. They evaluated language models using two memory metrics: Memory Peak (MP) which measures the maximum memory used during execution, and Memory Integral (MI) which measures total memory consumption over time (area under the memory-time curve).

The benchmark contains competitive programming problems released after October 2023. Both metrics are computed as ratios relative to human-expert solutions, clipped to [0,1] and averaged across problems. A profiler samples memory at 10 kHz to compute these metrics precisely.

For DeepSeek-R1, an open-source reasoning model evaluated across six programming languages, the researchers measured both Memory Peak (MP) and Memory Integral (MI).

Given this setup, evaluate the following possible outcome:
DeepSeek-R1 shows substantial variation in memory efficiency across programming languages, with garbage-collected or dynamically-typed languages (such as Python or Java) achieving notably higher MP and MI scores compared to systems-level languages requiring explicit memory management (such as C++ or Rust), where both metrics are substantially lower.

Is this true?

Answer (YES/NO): NO